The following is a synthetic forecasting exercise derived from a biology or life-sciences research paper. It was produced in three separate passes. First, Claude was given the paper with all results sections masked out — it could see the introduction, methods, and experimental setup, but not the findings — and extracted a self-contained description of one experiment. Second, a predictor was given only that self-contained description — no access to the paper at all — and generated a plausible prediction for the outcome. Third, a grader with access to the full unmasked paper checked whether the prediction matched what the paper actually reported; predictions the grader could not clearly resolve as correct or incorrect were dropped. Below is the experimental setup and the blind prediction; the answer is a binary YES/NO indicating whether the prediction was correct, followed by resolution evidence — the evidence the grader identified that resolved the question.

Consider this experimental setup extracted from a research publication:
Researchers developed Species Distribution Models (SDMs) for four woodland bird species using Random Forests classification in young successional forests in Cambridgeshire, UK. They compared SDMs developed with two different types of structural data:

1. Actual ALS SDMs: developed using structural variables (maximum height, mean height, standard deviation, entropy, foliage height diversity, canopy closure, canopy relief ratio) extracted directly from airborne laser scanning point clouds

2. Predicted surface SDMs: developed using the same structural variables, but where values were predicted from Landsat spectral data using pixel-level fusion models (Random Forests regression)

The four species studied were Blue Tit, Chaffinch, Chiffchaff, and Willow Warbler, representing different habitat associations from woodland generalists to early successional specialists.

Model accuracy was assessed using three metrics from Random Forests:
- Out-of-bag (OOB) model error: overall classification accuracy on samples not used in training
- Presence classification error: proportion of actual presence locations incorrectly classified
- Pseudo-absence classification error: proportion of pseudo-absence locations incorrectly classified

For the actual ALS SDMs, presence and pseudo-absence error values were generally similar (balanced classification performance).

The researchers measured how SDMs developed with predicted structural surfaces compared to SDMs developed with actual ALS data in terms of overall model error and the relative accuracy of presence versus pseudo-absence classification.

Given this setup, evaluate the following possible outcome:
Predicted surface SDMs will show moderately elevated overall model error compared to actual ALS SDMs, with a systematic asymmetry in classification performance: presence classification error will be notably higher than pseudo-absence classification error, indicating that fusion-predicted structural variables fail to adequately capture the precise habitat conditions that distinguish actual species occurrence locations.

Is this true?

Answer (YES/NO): YES